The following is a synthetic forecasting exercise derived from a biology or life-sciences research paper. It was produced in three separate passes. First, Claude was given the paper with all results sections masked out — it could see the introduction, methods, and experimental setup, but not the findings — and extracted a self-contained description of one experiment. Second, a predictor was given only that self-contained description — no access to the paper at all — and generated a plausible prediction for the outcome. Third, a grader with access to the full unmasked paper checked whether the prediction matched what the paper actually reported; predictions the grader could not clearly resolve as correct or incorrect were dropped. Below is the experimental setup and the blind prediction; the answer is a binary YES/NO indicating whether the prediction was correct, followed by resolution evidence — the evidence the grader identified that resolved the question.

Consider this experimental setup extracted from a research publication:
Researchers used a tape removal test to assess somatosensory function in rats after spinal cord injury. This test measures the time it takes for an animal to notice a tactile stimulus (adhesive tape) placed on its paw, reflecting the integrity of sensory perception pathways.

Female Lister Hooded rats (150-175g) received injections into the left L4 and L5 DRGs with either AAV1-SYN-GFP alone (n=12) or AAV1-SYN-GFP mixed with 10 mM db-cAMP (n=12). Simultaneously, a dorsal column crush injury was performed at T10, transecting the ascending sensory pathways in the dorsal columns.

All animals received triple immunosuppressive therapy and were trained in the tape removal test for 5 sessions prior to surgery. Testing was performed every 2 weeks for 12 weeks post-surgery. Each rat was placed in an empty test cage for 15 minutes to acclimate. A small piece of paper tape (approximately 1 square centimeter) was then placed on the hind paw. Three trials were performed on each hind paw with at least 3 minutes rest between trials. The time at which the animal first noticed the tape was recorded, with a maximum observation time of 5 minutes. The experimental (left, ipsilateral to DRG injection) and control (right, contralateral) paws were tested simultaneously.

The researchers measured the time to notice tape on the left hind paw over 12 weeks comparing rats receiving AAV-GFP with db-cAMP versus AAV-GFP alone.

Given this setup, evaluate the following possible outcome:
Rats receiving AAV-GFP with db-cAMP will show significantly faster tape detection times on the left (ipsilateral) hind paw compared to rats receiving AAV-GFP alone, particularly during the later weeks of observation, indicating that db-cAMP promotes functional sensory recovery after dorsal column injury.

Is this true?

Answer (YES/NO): YES